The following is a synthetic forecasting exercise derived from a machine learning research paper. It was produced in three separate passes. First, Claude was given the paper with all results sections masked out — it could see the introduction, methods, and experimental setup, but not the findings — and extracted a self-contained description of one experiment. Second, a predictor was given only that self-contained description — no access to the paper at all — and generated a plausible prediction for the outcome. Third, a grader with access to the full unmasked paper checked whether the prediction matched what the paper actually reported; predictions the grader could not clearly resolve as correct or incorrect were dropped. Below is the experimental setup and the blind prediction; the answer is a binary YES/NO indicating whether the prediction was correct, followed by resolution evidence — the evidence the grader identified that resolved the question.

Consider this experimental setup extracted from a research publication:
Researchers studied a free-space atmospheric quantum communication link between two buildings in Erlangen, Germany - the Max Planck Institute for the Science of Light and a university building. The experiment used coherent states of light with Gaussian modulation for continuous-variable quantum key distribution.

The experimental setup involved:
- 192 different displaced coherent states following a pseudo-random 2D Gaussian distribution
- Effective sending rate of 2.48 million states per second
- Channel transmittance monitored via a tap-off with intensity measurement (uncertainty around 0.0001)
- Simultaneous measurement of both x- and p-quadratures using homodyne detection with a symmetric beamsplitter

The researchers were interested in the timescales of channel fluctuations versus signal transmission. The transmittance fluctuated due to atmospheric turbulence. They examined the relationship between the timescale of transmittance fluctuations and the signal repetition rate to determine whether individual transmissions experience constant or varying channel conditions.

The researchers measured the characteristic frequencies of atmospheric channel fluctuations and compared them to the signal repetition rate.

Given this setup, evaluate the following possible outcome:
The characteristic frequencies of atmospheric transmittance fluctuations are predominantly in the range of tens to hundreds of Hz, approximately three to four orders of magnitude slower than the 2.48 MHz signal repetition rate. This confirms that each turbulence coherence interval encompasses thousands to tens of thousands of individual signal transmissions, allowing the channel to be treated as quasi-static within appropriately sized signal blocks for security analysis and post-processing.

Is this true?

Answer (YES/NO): NO